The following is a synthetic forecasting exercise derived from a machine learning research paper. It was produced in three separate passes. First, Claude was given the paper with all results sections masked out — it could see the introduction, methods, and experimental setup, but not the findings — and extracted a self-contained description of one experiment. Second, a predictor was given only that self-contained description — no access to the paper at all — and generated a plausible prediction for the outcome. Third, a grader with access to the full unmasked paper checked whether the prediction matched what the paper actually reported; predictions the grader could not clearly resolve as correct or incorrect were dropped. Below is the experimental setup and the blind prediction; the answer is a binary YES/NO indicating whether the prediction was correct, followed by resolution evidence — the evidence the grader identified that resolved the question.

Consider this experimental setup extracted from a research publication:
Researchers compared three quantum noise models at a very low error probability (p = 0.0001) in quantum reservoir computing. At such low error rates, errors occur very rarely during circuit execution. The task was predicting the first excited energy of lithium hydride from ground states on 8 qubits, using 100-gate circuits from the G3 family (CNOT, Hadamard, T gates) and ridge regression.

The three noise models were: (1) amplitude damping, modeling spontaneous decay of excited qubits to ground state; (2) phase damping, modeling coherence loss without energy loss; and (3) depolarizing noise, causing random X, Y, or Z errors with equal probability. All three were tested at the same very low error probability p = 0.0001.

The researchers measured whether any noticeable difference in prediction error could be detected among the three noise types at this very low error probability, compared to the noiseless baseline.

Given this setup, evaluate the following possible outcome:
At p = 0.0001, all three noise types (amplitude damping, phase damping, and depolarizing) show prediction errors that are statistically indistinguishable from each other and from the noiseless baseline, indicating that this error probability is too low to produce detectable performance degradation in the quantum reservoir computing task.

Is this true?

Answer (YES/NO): NO